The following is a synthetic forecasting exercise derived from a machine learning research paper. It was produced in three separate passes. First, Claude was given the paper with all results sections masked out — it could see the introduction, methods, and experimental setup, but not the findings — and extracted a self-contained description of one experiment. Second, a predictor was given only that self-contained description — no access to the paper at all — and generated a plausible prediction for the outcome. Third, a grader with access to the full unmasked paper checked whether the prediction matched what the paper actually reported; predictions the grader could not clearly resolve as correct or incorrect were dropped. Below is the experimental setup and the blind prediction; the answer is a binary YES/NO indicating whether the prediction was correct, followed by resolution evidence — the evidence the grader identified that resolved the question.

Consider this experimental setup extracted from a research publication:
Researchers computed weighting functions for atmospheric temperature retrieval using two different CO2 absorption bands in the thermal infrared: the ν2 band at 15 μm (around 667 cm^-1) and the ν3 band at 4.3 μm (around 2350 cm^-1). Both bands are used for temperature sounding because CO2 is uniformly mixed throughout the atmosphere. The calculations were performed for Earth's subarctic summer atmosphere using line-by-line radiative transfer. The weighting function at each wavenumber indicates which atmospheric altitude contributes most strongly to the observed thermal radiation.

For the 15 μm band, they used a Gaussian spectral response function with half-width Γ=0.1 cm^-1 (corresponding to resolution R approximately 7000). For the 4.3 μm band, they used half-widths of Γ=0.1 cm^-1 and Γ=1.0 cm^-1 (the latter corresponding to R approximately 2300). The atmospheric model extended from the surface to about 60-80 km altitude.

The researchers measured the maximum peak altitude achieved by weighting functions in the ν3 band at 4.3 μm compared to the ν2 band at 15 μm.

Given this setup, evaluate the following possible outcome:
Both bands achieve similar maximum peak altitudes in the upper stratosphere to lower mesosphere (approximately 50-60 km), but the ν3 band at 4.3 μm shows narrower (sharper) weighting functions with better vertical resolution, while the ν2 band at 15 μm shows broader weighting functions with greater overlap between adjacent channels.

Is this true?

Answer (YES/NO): NO